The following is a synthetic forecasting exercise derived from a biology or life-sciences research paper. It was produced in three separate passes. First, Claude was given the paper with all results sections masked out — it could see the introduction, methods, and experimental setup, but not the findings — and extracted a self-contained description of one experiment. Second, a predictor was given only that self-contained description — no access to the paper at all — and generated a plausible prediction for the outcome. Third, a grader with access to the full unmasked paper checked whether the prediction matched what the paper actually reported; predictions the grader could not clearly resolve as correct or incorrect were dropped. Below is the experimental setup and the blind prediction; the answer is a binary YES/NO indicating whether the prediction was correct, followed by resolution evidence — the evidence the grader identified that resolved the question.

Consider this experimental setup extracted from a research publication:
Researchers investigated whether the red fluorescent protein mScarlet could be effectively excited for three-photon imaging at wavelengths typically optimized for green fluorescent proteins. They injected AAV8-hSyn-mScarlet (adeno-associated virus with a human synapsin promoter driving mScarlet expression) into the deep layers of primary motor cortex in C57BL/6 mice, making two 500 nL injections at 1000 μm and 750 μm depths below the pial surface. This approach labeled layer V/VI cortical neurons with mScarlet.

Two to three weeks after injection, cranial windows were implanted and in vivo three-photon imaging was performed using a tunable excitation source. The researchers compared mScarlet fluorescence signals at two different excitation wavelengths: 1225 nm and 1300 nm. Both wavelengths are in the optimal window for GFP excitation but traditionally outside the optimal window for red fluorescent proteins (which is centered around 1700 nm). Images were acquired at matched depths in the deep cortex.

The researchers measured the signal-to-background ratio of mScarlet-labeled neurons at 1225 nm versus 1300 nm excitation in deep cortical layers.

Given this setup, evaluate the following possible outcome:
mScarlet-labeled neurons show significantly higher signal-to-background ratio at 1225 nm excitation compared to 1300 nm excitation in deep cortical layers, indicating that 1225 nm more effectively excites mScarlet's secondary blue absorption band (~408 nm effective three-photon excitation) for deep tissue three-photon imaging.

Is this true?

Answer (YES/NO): NO